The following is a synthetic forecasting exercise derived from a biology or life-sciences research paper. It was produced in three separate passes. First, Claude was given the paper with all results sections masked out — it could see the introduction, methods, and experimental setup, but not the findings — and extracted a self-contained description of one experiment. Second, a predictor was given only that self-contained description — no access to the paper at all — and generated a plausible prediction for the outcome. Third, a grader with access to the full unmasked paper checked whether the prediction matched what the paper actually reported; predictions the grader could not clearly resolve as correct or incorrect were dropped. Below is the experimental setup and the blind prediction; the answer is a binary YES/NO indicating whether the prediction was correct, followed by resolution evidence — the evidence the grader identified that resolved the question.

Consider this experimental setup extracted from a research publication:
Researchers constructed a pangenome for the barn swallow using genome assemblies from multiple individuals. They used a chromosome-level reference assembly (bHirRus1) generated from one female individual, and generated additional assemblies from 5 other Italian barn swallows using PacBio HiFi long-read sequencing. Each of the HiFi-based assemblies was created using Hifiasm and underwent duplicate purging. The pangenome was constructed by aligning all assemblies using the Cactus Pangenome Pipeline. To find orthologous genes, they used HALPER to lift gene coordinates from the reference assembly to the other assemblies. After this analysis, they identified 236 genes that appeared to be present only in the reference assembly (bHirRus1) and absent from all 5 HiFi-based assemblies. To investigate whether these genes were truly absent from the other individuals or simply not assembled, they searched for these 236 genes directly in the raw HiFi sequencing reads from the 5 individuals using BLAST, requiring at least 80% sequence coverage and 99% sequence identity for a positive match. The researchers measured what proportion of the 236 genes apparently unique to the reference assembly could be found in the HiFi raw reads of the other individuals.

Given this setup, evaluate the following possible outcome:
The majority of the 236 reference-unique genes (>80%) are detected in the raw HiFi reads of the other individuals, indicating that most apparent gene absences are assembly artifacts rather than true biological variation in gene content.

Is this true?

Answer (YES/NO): NO